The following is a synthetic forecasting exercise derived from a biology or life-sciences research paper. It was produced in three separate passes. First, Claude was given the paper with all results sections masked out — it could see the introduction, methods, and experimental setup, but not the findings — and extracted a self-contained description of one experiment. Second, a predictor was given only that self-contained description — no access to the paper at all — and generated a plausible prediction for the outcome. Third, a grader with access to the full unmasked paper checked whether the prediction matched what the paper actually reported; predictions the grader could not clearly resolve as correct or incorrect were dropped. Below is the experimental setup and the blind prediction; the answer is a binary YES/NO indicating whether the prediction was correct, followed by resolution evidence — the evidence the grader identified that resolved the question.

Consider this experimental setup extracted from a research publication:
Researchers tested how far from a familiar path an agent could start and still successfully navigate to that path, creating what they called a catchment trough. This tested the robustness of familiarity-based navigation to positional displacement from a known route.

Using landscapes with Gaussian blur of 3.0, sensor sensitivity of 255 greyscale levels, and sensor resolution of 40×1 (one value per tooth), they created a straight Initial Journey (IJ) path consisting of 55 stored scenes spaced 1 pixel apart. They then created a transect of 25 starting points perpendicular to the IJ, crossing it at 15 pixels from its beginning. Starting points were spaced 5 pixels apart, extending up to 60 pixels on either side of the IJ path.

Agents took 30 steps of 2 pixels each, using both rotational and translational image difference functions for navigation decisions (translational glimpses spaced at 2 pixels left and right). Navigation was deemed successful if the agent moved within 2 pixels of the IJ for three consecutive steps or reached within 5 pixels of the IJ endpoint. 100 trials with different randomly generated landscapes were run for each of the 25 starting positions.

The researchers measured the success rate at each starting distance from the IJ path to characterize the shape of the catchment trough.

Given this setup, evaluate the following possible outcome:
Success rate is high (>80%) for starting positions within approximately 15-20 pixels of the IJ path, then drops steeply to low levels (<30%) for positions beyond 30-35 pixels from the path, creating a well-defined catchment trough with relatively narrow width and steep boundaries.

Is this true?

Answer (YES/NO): NO